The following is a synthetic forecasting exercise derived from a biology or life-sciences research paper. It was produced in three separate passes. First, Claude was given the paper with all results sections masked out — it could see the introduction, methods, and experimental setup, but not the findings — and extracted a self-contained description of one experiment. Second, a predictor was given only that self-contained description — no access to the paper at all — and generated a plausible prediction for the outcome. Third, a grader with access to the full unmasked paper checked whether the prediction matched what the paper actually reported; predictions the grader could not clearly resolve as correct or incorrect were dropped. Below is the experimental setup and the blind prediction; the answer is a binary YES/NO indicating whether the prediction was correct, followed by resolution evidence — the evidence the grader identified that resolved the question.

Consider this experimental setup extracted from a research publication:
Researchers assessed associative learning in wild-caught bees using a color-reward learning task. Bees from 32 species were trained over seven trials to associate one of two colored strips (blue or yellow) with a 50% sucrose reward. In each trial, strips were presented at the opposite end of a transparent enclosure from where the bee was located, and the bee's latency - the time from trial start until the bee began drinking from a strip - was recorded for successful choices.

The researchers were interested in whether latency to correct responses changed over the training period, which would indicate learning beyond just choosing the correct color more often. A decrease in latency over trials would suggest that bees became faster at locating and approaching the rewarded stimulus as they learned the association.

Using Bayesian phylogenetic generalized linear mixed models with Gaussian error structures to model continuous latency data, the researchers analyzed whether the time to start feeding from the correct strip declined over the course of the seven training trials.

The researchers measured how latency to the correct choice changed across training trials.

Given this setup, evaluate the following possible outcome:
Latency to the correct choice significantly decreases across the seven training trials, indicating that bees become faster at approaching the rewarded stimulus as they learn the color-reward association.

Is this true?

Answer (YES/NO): YES